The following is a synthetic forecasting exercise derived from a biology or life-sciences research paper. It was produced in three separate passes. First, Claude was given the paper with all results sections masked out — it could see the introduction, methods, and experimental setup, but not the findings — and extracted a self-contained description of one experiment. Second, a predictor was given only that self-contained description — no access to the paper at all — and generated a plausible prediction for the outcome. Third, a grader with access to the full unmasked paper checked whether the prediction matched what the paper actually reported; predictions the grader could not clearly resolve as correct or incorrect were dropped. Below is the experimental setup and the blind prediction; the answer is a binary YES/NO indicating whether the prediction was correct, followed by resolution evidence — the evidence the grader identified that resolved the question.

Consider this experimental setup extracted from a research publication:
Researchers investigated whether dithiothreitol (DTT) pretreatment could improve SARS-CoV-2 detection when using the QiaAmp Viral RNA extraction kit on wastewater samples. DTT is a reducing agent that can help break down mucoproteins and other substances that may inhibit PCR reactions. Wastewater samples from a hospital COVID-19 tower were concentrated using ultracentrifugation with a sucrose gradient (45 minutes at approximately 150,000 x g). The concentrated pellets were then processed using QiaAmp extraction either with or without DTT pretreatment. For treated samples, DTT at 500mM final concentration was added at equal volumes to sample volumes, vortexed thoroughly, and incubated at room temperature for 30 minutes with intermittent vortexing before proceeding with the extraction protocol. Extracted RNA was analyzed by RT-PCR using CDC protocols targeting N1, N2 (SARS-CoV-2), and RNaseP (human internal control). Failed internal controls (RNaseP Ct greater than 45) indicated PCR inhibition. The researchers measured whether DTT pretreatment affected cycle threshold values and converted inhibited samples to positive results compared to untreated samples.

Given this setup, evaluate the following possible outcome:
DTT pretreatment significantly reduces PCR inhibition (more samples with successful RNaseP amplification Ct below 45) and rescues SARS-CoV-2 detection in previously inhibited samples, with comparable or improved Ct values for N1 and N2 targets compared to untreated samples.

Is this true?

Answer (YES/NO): YES